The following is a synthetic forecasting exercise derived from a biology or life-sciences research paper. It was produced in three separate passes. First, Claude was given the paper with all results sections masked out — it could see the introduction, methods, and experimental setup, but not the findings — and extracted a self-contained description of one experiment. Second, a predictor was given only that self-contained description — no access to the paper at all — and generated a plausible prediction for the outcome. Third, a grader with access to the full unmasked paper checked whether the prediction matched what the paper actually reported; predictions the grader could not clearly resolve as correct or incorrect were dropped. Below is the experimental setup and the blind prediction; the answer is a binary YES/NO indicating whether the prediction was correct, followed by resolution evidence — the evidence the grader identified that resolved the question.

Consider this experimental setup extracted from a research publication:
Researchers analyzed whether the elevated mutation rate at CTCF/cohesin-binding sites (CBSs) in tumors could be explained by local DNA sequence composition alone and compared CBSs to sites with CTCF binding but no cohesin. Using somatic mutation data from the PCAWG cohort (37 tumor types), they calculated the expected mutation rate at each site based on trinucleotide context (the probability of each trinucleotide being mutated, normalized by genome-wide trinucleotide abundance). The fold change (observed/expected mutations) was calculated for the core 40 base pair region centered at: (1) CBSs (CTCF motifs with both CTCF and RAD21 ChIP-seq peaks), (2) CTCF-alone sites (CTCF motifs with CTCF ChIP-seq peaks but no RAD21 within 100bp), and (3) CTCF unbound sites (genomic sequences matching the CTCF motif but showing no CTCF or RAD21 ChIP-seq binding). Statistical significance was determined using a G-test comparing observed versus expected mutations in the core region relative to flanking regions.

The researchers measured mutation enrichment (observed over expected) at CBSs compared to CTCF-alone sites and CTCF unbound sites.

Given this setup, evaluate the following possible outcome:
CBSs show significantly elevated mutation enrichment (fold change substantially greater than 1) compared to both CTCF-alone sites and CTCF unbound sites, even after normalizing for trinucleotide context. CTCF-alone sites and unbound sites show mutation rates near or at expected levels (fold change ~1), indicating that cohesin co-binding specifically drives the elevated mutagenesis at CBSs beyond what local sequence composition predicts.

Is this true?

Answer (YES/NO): YES